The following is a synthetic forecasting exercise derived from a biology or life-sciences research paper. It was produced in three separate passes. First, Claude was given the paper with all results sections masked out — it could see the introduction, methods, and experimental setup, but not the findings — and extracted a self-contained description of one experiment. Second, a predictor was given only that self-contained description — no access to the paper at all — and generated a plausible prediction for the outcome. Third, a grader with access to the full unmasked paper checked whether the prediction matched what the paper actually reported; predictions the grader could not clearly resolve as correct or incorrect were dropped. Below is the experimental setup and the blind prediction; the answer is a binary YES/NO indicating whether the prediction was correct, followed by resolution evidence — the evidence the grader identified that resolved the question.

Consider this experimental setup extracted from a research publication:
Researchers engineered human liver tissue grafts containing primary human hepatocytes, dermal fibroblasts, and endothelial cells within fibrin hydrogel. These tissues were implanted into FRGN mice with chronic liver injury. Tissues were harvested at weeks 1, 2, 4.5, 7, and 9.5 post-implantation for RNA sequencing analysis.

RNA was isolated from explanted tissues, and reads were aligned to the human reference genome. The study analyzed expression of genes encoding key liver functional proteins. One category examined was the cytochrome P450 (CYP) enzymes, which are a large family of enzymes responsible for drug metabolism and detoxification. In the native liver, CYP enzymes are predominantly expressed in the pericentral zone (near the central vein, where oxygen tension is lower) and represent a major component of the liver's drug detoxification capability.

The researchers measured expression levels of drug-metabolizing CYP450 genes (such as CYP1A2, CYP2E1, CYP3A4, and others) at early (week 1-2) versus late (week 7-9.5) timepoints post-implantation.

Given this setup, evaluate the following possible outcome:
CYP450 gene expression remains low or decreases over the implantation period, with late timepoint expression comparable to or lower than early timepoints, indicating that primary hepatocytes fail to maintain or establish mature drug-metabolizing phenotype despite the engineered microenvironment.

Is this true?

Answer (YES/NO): NO